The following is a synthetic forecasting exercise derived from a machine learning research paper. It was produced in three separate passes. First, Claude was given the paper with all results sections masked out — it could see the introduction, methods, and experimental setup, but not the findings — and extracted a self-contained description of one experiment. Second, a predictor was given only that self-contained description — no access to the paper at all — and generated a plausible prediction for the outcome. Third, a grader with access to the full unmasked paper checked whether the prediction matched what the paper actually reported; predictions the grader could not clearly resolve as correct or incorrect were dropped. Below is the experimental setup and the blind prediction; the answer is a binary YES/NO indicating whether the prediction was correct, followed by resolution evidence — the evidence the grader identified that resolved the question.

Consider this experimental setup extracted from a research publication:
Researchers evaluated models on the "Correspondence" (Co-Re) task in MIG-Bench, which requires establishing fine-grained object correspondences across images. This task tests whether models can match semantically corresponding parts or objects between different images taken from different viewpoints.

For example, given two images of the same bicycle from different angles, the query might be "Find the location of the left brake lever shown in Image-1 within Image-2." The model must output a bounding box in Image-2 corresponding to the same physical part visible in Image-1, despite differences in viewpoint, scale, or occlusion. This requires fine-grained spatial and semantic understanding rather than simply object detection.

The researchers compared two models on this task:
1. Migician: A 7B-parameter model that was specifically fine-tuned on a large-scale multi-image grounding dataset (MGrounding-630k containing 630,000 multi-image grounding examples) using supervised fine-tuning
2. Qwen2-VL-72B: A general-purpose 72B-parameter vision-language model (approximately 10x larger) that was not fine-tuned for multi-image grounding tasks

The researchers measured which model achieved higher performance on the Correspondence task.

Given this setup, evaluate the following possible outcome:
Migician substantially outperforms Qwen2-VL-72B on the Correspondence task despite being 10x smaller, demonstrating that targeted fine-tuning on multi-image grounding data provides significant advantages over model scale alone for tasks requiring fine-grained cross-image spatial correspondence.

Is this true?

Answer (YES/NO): YES